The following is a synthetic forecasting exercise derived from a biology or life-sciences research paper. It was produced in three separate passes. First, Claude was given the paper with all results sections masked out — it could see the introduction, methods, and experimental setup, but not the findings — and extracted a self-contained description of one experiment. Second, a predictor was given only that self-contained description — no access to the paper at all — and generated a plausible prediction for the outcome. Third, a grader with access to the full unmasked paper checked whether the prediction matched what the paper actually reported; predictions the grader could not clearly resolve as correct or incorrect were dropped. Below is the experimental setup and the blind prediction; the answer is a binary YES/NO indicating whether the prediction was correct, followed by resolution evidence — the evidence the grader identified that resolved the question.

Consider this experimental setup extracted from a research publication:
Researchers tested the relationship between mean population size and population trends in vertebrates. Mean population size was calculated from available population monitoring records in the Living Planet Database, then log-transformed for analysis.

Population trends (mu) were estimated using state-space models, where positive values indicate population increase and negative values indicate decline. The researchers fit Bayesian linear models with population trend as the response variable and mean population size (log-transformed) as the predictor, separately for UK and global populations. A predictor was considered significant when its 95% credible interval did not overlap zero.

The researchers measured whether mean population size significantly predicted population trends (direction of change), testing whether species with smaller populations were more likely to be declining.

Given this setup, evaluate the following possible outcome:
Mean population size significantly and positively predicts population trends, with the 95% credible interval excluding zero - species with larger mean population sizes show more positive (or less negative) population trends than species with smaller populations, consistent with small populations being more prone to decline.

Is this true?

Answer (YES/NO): NO